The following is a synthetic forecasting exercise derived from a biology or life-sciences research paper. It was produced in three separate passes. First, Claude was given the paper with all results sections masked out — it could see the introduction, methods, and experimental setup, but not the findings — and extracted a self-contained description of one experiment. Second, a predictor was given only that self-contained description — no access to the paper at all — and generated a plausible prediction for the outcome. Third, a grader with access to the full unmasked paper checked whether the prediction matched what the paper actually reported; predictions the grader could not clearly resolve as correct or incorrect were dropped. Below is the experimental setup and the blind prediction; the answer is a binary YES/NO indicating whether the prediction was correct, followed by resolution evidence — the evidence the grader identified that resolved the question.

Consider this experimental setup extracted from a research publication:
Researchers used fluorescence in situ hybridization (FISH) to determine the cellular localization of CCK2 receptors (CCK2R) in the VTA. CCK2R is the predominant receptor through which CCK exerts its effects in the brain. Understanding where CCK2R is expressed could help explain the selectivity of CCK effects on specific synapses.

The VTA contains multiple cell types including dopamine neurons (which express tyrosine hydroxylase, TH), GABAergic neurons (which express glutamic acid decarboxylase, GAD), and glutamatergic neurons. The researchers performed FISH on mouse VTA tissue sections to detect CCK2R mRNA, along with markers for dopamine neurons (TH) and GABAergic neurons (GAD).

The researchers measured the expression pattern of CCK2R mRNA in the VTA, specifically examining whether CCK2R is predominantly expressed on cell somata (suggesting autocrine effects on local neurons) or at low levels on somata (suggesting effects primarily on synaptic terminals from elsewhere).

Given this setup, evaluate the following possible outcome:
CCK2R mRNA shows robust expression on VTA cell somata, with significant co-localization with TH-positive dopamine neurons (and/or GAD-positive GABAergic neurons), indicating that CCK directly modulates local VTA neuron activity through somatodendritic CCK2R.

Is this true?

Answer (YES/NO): NO